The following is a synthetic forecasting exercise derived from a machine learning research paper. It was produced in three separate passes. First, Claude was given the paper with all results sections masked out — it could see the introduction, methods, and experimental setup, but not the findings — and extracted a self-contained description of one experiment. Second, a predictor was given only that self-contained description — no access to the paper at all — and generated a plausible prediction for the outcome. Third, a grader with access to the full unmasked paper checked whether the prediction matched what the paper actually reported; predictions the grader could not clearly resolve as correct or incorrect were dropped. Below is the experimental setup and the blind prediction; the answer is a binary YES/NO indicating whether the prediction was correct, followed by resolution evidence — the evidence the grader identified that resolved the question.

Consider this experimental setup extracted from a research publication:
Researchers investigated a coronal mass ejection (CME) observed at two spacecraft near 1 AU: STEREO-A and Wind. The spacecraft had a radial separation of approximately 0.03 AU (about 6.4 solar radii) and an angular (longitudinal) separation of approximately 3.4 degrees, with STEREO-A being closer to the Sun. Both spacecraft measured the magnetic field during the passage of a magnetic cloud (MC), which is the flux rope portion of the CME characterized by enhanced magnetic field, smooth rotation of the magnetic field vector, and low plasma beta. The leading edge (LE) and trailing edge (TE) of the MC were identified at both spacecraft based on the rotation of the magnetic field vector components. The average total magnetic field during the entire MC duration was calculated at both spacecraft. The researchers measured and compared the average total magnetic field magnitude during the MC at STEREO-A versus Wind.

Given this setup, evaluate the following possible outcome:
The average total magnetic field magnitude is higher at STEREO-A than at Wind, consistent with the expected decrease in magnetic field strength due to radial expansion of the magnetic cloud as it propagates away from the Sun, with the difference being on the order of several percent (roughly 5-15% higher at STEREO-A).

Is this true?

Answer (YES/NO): NO